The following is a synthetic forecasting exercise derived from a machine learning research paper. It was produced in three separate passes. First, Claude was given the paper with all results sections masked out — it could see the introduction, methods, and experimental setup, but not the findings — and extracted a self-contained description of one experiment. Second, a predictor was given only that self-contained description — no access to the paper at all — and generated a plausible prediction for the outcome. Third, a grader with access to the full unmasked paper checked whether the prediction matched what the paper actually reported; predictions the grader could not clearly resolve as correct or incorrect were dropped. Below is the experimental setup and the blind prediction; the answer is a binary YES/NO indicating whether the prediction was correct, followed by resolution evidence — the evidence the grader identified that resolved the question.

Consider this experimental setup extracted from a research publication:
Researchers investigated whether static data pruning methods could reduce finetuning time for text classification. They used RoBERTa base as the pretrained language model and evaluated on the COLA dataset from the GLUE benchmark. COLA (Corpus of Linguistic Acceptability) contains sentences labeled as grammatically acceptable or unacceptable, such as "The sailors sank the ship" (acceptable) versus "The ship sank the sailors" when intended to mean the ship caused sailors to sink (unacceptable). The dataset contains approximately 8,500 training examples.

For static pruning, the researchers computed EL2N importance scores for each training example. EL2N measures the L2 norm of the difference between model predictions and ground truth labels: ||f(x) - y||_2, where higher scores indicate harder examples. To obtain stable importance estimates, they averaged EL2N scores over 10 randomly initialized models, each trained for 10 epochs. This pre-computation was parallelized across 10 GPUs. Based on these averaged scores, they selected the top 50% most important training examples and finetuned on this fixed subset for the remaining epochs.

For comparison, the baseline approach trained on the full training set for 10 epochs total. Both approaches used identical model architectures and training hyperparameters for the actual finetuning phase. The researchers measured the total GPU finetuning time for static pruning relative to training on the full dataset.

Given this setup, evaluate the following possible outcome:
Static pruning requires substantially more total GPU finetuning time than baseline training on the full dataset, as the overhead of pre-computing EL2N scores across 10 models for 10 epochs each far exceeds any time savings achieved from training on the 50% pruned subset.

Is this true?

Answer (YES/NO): YES